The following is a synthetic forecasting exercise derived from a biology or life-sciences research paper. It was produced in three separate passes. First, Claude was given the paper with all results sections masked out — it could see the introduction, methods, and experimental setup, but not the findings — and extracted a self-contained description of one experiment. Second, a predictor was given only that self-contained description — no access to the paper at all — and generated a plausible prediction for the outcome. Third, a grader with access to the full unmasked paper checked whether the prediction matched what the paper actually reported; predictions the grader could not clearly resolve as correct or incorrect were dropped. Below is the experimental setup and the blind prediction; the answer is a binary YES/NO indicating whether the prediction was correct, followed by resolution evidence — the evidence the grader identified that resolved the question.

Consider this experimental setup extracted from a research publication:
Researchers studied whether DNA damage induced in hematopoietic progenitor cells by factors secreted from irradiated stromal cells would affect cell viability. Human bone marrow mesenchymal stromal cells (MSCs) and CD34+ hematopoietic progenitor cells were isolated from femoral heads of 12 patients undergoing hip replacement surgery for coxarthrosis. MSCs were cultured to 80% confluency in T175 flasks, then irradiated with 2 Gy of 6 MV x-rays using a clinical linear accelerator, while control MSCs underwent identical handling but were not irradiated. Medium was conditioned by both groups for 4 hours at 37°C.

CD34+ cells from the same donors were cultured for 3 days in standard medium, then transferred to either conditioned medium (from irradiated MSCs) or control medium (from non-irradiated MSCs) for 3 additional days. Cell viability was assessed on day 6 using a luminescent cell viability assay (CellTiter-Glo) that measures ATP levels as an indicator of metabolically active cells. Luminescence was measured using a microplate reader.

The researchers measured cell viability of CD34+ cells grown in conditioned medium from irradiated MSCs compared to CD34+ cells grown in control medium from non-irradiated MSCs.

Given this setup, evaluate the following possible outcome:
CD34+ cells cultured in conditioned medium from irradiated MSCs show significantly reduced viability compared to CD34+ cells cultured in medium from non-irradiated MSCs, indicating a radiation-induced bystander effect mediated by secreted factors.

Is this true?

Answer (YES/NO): NO